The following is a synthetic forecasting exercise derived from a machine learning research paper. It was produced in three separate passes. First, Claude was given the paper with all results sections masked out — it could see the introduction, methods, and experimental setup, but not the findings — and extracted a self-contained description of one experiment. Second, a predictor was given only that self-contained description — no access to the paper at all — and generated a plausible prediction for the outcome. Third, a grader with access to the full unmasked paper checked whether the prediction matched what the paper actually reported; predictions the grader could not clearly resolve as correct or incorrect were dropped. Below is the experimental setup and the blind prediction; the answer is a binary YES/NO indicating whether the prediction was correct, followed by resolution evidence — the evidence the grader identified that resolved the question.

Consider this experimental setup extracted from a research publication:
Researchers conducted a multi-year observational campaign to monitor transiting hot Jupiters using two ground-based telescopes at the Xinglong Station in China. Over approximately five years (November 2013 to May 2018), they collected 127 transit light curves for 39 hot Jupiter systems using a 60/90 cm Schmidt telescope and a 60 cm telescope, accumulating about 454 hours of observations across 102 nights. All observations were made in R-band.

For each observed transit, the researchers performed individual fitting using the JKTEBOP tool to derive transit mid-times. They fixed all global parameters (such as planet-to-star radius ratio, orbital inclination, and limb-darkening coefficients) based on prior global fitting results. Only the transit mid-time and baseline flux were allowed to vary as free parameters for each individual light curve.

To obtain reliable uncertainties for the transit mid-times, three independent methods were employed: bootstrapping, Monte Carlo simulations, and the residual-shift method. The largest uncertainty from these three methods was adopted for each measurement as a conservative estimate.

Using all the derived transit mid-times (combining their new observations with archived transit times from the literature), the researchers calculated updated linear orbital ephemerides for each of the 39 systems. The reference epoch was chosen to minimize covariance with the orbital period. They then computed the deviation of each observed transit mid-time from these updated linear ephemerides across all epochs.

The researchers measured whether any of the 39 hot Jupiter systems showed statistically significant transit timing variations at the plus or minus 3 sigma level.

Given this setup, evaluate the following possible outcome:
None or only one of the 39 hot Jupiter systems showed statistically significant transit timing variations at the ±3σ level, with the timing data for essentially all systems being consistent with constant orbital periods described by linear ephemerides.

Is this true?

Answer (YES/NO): YES